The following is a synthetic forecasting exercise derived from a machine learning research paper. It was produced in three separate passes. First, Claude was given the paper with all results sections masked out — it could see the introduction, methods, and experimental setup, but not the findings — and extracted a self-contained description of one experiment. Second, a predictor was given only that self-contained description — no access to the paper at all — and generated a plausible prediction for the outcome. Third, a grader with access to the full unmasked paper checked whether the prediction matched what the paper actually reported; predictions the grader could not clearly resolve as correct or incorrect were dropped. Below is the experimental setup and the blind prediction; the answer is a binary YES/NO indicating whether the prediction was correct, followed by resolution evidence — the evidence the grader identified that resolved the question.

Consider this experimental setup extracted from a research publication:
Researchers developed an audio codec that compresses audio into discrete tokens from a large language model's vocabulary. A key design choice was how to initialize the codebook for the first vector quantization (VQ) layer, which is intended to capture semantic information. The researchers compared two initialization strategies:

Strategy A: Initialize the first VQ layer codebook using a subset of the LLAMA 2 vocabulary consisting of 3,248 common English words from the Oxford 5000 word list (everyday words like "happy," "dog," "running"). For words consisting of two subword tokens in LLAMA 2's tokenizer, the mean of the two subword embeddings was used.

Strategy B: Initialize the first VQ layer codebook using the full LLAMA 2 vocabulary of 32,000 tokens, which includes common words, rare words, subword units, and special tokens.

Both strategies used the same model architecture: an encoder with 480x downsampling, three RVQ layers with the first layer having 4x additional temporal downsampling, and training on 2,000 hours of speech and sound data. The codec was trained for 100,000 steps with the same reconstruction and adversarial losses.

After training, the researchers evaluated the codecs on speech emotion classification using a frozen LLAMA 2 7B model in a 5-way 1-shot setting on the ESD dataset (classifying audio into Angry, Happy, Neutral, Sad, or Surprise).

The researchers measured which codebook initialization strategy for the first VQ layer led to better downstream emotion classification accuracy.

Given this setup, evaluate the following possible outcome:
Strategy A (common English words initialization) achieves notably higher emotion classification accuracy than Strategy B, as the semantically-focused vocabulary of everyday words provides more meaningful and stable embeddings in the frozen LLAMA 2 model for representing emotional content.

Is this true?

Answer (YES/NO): YES